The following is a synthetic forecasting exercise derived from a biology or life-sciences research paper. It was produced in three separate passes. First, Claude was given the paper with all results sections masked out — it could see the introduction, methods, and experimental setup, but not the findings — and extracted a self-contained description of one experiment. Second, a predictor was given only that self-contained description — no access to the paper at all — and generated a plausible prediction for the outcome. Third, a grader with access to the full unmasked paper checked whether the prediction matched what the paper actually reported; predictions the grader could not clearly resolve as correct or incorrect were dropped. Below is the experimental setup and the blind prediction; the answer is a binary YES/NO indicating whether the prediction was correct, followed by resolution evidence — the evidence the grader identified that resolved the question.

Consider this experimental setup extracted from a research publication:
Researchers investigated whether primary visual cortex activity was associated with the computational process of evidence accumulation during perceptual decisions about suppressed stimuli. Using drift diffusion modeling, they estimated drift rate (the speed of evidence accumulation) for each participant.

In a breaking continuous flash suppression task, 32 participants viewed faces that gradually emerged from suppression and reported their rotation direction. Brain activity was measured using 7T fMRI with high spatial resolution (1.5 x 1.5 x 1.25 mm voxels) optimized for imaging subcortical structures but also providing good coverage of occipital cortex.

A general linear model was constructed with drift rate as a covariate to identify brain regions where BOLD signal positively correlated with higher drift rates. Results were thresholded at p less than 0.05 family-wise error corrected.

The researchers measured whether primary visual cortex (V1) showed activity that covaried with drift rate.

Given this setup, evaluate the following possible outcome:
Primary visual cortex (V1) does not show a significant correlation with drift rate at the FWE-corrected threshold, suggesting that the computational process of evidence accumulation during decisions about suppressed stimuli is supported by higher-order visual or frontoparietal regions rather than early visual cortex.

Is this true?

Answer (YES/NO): NO